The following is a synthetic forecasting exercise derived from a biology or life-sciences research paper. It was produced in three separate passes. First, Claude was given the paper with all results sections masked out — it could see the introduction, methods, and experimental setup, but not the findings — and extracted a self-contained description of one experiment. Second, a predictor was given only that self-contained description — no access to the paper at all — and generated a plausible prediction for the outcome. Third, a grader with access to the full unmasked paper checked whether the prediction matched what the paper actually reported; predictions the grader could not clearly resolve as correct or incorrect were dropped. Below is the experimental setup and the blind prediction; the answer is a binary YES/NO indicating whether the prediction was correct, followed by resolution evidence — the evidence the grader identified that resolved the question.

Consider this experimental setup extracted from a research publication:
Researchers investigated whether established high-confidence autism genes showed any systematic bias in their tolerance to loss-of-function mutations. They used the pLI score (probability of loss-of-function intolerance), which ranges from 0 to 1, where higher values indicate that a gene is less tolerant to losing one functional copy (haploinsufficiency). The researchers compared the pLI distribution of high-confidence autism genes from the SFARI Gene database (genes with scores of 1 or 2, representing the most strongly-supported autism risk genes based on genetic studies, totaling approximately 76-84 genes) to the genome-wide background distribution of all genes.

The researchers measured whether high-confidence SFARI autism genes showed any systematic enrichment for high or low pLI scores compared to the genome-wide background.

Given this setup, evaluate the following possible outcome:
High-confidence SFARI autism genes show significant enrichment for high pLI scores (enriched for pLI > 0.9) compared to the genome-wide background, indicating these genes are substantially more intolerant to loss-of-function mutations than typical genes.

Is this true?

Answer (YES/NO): YES